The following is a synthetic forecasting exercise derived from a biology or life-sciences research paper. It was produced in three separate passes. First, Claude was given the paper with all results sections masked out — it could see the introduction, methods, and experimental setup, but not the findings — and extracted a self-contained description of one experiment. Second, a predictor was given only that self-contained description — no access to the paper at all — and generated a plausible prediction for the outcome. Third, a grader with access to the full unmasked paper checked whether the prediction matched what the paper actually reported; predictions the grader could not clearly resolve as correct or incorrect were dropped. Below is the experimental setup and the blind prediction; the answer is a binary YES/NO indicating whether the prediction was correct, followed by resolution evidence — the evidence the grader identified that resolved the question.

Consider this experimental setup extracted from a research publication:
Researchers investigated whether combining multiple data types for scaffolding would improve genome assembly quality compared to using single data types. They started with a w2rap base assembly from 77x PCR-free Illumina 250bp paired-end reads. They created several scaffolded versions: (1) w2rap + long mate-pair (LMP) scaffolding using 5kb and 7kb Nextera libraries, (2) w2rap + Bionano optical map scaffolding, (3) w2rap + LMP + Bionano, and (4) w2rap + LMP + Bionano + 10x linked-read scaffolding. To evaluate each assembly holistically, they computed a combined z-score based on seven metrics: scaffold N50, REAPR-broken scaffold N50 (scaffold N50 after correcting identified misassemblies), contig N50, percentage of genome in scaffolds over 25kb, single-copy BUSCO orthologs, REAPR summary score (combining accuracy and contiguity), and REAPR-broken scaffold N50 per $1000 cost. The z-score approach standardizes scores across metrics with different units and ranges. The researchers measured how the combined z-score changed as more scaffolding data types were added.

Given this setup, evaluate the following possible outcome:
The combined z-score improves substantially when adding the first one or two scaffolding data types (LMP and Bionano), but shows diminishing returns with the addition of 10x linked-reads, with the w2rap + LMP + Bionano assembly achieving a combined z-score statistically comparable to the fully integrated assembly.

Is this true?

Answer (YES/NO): NO